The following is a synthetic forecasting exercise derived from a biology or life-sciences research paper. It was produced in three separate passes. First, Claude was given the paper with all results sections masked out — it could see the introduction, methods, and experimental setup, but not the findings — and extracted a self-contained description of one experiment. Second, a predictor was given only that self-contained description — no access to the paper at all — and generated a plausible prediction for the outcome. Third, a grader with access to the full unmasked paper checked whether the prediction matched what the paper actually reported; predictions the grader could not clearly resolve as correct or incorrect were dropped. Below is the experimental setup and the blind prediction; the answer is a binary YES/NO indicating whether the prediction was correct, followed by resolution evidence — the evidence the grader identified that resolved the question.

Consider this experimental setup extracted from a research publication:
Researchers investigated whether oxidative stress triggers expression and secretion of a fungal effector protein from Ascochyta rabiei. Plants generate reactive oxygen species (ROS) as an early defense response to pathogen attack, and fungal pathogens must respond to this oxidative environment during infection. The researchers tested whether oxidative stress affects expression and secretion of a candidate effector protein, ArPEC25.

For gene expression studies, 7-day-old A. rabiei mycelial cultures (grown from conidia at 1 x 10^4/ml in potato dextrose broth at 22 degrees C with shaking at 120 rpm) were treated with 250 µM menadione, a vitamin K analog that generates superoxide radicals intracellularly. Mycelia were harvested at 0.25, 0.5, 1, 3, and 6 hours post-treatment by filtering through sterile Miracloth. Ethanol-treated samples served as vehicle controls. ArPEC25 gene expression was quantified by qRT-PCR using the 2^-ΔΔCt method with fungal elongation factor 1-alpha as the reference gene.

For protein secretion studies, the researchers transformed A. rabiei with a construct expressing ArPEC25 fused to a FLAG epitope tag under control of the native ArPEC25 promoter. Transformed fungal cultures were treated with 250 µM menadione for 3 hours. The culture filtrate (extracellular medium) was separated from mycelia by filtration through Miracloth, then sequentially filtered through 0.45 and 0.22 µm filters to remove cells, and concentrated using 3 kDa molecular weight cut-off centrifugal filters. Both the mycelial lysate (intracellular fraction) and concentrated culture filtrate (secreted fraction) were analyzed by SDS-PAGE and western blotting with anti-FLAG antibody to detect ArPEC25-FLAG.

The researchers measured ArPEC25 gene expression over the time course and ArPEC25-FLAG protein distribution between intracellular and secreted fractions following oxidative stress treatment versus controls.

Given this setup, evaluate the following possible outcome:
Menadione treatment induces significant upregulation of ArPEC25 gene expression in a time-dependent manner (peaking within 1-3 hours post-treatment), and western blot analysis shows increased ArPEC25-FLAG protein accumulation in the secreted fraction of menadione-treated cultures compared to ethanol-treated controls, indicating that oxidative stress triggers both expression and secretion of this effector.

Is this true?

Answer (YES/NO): NO